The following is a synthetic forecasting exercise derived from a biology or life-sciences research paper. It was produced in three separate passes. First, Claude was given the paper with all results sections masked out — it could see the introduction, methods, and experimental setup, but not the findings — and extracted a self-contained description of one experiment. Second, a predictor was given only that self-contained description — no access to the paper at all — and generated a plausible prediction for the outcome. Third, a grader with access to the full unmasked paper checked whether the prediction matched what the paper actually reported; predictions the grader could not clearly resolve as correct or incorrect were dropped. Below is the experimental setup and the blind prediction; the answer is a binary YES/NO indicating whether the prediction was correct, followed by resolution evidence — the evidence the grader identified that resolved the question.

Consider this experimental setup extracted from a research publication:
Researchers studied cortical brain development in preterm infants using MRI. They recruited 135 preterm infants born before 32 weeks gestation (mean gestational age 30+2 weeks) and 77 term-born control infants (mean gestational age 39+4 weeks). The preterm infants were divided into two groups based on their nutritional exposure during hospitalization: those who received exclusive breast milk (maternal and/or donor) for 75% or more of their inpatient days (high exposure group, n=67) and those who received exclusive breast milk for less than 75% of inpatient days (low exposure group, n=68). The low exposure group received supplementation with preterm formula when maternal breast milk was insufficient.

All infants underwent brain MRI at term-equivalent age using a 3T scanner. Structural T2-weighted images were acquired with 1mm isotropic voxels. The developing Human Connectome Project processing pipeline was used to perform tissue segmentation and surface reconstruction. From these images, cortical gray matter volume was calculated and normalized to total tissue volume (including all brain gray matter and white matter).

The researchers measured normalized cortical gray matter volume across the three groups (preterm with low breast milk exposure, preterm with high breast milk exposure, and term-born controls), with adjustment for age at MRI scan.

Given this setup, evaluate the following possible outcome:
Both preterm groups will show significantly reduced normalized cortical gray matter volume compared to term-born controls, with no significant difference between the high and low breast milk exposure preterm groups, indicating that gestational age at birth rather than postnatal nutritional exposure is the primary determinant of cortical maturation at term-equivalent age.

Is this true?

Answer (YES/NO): NO